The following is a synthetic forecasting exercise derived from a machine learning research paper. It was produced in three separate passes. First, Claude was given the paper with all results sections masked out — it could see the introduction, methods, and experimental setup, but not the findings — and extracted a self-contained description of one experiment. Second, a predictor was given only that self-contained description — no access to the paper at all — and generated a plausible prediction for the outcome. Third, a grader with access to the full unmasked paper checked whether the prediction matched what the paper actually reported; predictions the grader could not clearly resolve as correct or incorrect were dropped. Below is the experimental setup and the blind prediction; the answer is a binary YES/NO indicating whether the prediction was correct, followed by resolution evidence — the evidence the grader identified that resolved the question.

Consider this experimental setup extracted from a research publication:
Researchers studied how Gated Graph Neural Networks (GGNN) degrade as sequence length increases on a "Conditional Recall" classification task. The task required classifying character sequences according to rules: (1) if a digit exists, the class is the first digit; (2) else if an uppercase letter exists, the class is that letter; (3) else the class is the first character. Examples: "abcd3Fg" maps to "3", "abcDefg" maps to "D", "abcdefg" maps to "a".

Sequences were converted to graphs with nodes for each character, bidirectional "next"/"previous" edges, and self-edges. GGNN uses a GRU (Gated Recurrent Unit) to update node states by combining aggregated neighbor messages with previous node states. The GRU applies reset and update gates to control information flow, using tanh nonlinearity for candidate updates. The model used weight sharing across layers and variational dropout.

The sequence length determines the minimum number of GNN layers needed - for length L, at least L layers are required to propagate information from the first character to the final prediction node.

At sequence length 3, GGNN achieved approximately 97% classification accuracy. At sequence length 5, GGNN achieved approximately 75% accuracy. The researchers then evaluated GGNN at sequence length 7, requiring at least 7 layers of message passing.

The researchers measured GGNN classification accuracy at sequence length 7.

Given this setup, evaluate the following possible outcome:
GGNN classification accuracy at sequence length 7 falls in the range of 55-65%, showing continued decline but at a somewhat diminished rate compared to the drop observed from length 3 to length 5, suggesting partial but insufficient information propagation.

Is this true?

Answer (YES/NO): NO